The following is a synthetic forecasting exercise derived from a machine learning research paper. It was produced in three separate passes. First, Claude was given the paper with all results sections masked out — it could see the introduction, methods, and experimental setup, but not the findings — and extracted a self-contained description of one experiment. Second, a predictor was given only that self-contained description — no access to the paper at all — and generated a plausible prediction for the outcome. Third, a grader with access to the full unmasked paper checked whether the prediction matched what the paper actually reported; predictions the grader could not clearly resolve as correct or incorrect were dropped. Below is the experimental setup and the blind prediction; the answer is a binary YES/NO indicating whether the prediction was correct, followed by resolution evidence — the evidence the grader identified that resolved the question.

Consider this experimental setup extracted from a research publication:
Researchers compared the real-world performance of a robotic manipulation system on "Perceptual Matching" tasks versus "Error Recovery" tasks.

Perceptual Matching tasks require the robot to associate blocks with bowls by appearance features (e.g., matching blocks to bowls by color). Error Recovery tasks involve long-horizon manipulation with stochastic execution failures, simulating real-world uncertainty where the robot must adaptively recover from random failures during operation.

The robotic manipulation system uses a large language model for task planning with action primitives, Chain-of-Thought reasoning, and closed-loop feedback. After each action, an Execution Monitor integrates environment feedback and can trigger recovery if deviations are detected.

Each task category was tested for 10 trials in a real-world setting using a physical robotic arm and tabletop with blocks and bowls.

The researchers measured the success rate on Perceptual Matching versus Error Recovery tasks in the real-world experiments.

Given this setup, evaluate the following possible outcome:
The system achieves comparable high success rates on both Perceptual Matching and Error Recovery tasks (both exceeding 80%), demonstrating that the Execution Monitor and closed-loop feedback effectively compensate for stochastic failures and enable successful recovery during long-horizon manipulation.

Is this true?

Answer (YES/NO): NO